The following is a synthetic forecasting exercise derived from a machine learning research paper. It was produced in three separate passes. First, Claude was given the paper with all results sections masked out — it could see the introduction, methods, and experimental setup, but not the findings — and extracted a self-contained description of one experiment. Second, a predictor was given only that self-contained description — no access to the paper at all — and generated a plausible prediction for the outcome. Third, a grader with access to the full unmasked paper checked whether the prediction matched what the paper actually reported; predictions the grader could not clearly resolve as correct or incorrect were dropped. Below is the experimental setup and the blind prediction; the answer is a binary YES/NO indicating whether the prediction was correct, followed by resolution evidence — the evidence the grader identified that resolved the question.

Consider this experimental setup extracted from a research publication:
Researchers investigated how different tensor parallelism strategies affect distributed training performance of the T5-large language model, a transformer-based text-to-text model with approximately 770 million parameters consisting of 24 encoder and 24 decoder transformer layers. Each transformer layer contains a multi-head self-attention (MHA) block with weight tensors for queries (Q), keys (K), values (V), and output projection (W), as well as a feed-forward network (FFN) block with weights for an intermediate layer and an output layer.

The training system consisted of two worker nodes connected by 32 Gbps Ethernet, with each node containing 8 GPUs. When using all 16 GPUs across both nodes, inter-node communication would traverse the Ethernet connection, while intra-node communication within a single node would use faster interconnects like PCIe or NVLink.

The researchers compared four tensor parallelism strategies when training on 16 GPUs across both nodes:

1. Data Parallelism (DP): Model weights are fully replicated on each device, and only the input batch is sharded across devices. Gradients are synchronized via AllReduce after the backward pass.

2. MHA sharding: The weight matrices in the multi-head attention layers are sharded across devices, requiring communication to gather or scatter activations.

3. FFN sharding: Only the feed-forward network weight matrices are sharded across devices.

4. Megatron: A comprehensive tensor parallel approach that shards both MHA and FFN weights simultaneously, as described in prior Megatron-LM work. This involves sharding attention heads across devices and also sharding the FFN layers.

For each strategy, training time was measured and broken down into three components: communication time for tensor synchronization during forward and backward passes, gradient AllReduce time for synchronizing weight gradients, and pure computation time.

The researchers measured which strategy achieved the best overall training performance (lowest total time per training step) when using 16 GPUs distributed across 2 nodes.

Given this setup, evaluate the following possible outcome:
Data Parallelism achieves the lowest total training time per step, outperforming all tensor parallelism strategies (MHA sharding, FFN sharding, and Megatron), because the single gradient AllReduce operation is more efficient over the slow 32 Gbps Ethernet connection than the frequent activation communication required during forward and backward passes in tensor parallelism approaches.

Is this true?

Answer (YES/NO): NO